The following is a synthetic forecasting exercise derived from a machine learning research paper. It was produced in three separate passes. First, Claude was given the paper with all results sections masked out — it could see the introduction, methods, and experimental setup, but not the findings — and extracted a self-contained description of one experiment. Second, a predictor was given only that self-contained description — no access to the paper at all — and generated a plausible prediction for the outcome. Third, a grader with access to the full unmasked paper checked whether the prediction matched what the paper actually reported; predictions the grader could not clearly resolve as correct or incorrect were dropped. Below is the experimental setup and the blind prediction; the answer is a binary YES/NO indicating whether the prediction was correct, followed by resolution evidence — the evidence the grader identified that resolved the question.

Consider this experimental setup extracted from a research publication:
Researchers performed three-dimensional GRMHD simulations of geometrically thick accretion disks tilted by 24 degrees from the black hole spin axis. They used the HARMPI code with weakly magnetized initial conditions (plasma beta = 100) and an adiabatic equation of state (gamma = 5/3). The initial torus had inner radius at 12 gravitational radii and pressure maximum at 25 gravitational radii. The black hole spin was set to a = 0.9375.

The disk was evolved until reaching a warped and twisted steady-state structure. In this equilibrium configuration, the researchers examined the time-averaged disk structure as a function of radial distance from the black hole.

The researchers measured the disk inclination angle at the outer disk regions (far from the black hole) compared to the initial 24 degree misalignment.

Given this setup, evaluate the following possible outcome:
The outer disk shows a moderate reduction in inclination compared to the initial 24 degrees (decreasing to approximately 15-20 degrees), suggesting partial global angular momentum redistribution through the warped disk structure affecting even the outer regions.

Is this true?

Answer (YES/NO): NO